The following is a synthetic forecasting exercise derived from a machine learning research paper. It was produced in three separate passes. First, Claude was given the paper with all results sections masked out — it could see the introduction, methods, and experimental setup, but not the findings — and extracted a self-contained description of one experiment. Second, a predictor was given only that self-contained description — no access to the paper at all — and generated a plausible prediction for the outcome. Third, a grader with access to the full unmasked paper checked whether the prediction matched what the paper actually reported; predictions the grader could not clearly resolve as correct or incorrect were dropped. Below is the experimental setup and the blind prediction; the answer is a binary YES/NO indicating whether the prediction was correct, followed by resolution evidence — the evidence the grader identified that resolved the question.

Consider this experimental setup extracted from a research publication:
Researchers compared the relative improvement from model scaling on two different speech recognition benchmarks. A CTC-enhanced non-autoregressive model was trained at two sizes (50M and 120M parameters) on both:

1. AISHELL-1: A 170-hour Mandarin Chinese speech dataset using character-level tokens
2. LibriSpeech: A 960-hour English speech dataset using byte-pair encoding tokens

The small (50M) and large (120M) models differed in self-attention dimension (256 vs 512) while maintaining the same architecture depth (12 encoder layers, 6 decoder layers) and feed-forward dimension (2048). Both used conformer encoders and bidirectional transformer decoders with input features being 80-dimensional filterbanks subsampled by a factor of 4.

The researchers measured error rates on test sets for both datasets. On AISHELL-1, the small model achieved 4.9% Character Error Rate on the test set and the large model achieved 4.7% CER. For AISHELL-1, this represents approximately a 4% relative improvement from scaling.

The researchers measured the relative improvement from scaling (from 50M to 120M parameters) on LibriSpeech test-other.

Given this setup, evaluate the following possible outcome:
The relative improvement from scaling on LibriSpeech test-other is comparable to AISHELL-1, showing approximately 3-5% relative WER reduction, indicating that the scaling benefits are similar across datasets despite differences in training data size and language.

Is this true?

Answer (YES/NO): NO